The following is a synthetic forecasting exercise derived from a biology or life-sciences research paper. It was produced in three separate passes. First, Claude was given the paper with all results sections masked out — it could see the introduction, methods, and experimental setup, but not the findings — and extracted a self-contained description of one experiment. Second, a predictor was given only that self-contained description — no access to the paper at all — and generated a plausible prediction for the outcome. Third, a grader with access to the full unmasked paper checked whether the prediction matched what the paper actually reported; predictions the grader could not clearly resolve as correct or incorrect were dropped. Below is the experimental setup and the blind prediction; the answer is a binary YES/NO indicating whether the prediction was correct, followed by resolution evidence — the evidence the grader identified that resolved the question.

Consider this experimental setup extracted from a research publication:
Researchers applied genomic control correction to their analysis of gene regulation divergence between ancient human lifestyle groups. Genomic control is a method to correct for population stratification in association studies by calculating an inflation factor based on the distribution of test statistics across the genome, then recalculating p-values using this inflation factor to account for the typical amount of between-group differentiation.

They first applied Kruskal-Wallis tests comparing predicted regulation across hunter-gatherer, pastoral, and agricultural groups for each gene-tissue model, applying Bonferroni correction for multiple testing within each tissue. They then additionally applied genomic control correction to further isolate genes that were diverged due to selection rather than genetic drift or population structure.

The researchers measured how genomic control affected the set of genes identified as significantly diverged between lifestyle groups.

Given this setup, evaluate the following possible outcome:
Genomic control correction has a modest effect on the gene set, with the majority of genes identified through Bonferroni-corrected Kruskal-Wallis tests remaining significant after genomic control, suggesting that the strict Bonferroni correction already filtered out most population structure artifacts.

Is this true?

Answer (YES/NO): NO